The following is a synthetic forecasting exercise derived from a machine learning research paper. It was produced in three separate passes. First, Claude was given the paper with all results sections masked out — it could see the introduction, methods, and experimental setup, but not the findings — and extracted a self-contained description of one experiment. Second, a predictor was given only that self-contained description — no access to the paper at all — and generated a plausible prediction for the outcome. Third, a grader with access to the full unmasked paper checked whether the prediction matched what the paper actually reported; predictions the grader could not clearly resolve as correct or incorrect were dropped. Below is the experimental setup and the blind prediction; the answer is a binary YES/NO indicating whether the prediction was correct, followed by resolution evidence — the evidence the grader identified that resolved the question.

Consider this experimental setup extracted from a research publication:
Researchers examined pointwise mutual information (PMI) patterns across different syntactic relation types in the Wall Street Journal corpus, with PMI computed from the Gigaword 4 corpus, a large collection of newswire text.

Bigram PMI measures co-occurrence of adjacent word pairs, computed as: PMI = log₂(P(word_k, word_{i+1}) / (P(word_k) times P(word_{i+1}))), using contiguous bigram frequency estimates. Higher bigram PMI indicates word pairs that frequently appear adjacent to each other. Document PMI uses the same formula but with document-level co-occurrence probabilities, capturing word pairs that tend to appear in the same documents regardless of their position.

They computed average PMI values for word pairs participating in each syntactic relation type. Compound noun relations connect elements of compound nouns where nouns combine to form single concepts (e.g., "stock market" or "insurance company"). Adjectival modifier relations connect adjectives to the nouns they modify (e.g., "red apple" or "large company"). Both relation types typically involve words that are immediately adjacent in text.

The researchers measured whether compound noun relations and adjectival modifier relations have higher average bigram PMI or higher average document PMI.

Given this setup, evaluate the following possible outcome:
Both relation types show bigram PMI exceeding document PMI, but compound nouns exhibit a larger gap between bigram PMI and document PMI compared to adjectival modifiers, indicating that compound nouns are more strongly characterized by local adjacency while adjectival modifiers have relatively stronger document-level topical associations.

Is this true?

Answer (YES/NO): NO